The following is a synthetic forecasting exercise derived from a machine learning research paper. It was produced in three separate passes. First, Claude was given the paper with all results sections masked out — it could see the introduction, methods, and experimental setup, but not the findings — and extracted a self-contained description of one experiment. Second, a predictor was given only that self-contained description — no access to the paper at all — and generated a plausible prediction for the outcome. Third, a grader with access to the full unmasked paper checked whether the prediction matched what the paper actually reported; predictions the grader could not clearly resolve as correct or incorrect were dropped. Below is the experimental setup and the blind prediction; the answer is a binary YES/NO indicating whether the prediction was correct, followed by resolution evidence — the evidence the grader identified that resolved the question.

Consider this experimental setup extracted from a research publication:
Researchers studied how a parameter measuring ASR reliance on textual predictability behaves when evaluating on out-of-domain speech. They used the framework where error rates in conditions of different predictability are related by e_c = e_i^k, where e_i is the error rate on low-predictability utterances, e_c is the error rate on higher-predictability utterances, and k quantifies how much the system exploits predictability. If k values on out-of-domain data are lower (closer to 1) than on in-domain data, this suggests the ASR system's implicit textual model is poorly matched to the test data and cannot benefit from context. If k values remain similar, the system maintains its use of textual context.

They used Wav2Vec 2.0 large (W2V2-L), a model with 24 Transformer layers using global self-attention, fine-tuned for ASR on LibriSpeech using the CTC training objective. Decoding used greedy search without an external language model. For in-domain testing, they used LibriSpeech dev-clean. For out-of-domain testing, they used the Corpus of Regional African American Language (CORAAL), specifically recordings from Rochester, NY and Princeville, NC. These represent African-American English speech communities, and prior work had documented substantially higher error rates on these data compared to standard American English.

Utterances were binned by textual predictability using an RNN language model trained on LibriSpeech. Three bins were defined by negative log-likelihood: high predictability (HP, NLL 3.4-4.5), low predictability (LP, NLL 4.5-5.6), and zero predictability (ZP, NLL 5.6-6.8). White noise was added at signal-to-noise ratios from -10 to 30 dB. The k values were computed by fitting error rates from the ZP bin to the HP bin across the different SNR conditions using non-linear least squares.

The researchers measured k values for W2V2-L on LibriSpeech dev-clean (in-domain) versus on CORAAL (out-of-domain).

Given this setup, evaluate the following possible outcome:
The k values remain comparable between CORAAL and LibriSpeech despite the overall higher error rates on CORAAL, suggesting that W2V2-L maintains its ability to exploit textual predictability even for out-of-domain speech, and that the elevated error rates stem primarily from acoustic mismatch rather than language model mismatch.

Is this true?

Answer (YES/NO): YES